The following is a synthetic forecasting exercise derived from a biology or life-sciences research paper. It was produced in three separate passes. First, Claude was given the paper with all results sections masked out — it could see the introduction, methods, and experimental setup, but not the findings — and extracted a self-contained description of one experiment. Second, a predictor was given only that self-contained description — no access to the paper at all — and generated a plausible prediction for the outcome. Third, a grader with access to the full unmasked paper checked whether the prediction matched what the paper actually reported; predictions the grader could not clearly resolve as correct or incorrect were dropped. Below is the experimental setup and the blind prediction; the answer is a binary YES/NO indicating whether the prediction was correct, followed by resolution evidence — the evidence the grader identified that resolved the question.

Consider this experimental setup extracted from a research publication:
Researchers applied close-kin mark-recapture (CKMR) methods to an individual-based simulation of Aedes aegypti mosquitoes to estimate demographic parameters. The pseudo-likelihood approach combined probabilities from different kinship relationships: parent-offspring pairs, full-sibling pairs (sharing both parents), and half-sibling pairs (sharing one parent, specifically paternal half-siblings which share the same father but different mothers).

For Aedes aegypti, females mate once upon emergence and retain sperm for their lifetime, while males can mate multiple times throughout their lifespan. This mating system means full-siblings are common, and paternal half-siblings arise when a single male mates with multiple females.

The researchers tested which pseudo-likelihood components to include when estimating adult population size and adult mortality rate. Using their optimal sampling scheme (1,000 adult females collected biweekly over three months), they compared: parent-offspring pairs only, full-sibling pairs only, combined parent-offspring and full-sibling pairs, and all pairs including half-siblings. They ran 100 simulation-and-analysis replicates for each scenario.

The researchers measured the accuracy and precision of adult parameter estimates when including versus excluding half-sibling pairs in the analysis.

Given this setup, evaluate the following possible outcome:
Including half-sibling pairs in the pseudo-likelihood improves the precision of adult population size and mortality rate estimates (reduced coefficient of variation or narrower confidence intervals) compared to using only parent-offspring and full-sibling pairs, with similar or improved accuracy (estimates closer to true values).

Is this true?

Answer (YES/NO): NO